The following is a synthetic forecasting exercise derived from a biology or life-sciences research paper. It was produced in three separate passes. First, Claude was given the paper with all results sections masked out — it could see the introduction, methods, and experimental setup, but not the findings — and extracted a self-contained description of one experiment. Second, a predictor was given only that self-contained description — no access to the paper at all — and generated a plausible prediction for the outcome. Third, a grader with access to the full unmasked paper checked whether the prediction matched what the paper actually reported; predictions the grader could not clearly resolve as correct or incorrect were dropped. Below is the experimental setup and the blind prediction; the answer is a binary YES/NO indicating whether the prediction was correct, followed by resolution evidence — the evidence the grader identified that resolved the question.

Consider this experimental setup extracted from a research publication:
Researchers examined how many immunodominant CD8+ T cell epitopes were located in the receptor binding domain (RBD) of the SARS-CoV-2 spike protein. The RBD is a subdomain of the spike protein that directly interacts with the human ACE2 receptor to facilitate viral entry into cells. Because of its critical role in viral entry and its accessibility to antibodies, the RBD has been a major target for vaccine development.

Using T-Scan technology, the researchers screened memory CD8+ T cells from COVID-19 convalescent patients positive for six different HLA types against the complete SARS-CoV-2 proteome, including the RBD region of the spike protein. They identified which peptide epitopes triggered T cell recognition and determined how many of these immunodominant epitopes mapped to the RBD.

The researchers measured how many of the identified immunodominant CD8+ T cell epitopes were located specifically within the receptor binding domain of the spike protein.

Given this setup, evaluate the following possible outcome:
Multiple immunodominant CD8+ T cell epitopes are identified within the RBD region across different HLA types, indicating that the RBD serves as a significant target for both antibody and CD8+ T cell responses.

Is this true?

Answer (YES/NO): NO